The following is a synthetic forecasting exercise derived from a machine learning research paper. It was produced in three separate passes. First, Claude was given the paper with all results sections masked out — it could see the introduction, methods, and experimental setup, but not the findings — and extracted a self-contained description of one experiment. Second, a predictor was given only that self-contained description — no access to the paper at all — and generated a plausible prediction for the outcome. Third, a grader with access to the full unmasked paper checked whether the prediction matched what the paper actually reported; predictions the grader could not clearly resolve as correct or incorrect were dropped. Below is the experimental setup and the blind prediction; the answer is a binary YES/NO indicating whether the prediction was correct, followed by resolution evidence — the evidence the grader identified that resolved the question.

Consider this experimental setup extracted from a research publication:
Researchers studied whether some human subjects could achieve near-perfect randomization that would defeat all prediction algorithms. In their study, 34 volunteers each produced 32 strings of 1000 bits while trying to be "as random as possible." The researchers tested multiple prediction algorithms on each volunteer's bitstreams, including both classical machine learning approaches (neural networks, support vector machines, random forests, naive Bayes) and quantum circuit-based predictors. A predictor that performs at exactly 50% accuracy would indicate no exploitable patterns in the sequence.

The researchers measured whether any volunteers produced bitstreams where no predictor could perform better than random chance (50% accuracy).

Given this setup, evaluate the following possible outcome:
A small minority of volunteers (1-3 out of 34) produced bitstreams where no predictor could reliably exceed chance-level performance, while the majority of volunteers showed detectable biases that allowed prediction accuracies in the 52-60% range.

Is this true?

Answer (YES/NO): NO